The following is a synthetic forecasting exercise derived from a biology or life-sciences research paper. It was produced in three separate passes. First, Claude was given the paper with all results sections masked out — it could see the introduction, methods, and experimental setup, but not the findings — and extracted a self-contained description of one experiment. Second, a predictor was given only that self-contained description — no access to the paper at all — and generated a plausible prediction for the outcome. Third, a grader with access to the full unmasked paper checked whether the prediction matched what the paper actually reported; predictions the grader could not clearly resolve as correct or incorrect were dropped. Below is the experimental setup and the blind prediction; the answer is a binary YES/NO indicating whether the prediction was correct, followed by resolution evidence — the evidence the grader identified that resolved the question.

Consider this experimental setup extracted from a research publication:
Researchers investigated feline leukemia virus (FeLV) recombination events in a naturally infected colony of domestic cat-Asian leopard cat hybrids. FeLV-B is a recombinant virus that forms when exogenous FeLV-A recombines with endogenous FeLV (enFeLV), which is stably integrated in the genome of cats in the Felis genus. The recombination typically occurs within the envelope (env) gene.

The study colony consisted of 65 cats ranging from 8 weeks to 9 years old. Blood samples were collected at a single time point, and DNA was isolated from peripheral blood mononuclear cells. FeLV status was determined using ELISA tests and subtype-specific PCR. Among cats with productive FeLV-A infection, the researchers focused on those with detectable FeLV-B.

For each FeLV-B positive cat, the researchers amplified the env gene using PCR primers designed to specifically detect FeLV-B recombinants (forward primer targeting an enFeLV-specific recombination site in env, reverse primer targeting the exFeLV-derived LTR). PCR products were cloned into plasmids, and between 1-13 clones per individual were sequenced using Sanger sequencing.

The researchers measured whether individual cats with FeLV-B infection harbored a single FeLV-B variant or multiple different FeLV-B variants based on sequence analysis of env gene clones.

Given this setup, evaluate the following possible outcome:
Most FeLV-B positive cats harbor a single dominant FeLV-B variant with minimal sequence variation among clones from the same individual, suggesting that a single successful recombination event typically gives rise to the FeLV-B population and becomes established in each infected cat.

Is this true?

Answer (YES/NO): NO